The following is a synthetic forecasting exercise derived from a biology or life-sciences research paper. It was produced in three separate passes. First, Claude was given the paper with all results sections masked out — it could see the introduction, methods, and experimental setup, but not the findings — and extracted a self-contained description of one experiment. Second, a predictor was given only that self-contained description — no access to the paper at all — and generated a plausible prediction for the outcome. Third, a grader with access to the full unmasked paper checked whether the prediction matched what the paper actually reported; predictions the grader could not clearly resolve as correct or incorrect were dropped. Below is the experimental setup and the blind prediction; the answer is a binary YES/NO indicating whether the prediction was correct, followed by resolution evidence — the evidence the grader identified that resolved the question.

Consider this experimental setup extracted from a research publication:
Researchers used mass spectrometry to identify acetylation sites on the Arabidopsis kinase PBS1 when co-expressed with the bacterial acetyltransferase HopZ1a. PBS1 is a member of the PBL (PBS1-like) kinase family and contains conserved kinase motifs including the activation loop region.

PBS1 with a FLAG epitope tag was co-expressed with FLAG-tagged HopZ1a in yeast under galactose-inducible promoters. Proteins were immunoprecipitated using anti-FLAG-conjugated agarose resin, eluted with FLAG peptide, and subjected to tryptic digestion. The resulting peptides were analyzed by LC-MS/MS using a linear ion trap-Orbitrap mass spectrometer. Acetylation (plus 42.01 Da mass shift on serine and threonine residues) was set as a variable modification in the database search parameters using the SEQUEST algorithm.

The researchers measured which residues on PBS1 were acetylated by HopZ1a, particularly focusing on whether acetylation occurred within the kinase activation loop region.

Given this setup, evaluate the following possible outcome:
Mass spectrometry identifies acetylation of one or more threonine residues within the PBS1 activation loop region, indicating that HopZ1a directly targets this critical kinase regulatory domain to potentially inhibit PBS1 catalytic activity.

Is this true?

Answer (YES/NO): NO